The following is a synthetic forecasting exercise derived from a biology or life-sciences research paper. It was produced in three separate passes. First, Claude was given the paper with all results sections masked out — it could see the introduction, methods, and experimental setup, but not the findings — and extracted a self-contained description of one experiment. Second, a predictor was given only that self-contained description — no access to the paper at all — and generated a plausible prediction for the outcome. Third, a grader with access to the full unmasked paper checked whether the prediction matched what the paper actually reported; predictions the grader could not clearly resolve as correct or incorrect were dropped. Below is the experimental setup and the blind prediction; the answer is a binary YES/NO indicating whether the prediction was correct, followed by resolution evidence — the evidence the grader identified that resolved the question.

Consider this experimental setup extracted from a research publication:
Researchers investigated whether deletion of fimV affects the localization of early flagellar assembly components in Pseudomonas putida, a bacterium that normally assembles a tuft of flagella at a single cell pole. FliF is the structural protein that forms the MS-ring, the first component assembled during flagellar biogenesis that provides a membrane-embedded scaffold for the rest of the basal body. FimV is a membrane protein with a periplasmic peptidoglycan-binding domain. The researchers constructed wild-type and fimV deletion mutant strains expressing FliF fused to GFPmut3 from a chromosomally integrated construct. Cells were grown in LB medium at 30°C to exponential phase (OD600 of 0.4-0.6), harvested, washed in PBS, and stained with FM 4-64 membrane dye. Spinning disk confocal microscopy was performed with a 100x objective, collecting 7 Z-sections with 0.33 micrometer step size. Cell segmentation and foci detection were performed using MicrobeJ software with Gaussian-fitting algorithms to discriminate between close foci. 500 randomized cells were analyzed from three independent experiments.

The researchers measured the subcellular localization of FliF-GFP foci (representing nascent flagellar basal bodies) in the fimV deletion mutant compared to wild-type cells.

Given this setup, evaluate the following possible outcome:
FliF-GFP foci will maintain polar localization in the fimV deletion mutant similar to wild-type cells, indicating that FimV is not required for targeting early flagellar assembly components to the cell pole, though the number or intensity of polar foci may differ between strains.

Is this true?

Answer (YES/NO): YES